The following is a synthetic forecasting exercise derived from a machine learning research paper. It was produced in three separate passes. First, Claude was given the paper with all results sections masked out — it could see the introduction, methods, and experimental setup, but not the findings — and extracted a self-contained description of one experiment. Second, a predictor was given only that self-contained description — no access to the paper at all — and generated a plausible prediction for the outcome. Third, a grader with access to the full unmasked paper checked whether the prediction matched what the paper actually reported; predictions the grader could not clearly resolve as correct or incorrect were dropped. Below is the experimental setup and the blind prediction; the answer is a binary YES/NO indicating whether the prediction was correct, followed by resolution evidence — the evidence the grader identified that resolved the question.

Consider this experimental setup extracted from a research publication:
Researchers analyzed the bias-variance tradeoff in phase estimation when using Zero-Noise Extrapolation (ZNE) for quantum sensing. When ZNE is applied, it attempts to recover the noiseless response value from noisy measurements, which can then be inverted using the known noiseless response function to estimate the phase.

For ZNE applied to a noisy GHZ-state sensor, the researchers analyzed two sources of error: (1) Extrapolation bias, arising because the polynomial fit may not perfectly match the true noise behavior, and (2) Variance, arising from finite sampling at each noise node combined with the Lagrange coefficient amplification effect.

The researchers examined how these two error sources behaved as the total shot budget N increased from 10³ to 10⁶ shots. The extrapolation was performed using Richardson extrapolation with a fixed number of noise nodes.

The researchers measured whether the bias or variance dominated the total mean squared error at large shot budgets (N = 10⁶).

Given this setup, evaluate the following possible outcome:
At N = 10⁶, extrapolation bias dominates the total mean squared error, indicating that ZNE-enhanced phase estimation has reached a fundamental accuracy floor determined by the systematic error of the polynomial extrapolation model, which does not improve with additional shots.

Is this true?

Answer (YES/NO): YES